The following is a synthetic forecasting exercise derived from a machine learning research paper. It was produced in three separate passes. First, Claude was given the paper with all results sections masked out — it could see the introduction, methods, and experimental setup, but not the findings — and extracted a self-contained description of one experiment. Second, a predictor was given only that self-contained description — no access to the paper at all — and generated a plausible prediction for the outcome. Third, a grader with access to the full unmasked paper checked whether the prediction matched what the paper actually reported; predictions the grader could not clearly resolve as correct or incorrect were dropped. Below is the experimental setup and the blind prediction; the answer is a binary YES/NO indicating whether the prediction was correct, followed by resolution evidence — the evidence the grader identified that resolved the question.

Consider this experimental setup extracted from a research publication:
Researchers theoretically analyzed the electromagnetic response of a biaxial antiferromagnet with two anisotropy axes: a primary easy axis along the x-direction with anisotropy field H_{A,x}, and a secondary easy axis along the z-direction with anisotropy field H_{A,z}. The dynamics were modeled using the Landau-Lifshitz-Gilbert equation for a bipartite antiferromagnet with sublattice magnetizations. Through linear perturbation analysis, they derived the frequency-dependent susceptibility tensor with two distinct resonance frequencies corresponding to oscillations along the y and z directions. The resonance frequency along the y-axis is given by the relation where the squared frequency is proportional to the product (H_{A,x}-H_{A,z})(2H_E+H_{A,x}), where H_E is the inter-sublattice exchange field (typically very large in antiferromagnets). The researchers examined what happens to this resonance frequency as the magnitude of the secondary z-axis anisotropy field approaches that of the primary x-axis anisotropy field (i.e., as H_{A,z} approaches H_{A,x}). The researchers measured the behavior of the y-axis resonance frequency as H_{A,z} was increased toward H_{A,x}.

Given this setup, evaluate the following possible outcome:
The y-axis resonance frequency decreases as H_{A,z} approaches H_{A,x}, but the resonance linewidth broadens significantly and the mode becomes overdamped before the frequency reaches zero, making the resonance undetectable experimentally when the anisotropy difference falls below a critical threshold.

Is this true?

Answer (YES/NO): NO